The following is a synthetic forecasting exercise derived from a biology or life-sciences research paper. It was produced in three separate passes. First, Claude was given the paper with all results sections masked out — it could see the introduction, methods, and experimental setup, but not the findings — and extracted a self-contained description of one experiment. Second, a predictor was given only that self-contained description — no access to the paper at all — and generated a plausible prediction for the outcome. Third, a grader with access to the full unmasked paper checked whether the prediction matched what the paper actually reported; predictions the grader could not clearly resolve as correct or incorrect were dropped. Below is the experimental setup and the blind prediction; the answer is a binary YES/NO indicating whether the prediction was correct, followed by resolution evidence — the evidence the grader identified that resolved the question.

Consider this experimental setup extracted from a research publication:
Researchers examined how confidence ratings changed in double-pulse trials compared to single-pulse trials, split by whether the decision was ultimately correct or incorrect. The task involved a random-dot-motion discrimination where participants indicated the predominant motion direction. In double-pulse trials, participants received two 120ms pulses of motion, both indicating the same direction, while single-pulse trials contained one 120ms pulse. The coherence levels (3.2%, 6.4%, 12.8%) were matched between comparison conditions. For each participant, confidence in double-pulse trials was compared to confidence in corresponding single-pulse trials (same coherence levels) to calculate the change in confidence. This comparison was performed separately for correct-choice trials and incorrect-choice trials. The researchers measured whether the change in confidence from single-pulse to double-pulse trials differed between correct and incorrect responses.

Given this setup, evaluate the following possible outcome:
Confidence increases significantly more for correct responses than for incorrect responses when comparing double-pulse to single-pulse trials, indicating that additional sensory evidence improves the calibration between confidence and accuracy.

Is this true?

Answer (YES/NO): YES